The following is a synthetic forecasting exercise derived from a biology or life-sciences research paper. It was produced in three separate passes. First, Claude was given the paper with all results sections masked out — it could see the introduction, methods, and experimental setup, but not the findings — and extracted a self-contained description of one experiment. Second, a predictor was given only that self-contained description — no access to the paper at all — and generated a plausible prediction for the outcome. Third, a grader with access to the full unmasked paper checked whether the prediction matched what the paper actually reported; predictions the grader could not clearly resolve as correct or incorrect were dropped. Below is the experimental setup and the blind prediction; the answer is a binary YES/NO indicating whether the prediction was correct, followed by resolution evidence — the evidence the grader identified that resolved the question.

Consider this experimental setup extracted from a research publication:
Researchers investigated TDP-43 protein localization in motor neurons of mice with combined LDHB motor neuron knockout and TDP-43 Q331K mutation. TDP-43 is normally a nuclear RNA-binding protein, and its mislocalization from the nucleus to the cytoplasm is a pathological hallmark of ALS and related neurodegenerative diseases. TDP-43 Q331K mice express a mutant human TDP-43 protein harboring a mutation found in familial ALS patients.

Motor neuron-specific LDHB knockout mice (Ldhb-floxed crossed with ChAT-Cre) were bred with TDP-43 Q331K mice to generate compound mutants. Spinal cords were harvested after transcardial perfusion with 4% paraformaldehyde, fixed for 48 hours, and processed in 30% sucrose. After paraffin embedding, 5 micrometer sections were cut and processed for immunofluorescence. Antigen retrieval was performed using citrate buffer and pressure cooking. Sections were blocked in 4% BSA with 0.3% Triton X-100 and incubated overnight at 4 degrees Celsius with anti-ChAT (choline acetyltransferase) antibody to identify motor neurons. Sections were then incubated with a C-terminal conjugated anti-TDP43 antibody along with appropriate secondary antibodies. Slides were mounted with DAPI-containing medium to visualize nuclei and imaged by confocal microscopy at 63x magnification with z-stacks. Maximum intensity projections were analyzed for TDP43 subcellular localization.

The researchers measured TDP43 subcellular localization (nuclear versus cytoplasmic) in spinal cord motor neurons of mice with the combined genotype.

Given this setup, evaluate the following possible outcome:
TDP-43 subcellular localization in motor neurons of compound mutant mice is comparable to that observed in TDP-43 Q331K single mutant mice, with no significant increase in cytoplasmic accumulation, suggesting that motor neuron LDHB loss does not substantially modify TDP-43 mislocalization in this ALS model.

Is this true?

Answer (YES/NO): YES